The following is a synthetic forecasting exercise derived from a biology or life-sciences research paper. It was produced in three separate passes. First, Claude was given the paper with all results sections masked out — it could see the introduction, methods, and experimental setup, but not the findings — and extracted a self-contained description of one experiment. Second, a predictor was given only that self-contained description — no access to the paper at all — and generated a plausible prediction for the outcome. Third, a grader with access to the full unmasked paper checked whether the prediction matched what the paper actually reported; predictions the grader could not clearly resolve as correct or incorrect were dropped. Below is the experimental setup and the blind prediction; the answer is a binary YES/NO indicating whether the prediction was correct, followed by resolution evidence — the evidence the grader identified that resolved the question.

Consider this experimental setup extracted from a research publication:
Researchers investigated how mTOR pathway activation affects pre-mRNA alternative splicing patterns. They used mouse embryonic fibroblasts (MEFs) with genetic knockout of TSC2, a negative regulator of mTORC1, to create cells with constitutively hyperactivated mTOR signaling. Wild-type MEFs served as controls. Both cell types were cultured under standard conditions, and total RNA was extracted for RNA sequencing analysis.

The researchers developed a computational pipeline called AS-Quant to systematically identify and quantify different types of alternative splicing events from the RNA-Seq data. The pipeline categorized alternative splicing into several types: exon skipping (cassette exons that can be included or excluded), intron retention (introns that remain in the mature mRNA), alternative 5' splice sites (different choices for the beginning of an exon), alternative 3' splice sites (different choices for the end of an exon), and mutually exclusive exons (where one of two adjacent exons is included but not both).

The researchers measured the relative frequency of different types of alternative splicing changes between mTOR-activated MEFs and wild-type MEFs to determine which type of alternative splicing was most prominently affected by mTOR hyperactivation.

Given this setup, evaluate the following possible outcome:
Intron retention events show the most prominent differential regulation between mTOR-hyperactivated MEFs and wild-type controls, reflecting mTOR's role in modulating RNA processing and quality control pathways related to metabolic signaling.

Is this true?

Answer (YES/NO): NO